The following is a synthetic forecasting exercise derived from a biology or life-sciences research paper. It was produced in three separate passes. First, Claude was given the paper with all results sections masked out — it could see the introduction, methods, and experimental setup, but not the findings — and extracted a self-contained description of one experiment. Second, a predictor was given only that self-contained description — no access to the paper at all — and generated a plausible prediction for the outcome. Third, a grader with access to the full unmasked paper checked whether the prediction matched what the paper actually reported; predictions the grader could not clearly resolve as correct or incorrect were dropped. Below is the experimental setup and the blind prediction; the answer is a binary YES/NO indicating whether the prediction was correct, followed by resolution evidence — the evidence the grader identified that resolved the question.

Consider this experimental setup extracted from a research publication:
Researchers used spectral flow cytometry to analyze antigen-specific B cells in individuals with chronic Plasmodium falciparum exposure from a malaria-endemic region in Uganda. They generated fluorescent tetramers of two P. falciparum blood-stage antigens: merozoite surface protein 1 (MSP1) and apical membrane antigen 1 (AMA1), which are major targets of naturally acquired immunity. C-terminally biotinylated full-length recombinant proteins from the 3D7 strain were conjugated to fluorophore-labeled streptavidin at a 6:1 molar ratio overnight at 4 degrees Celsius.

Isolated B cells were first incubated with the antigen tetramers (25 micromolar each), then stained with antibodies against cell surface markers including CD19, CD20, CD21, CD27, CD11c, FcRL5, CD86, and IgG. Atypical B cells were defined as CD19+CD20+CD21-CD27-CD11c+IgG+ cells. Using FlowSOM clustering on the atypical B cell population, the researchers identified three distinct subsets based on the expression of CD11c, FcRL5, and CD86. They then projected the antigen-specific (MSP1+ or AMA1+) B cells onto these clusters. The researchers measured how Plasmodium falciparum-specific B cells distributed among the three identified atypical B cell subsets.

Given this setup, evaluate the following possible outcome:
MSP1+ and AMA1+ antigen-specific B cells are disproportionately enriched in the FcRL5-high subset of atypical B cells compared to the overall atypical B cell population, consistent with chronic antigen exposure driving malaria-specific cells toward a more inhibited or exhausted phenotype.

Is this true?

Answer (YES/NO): NO